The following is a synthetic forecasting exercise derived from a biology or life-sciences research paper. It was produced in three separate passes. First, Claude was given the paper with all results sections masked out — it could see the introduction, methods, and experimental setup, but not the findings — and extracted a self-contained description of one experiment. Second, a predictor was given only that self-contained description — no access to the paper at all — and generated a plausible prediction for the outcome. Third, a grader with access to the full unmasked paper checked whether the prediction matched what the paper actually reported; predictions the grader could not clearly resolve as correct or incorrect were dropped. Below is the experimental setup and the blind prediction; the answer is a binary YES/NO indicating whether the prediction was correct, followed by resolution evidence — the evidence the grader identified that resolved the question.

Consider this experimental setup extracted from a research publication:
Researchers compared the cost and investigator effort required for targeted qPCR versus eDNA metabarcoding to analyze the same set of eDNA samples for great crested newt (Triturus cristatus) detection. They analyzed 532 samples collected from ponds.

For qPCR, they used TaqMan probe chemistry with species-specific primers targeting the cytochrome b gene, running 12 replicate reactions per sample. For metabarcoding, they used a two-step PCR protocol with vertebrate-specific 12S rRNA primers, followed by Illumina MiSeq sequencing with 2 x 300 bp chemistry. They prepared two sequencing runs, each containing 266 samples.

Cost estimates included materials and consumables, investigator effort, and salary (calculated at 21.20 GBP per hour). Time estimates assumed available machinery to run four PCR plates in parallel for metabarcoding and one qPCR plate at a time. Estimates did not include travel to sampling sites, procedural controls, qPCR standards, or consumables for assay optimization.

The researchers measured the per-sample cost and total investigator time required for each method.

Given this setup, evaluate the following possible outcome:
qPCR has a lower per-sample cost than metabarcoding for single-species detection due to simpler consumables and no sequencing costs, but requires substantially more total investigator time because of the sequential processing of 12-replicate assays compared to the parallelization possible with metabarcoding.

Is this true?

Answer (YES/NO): NO